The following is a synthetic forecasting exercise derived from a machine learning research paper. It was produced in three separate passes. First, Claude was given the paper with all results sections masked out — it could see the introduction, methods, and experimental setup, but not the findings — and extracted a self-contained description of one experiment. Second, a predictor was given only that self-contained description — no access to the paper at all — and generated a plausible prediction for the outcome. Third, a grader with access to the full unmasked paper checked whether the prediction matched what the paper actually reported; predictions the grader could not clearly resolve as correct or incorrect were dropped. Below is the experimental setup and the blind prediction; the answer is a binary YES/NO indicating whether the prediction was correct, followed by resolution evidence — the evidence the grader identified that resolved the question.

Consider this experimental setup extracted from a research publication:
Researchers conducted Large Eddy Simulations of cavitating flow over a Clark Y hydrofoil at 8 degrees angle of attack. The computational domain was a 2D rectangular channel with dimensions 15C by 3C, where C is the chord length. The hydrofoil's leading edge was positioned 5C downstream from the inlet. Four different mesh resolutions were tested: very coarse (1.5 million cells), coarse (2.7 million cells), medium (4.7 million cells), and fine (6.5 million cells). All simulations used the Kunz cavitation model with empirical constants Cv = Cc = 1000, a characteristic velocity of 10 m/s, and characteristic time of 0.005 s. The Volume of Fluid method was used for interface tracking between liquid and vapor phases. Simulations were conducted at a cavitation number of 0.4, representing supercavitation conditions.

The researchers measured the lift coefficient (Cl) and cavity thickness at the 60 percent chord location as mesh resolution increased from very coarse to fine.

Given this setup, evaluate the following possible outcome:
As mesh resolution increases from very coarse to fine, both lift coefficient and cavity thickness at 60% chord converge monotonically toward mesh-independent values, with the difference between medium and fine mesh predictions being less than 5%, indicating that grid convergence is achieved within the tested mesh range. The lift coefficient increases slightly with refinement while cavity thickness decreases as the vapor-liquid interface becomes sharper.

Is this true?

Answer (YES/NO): NO